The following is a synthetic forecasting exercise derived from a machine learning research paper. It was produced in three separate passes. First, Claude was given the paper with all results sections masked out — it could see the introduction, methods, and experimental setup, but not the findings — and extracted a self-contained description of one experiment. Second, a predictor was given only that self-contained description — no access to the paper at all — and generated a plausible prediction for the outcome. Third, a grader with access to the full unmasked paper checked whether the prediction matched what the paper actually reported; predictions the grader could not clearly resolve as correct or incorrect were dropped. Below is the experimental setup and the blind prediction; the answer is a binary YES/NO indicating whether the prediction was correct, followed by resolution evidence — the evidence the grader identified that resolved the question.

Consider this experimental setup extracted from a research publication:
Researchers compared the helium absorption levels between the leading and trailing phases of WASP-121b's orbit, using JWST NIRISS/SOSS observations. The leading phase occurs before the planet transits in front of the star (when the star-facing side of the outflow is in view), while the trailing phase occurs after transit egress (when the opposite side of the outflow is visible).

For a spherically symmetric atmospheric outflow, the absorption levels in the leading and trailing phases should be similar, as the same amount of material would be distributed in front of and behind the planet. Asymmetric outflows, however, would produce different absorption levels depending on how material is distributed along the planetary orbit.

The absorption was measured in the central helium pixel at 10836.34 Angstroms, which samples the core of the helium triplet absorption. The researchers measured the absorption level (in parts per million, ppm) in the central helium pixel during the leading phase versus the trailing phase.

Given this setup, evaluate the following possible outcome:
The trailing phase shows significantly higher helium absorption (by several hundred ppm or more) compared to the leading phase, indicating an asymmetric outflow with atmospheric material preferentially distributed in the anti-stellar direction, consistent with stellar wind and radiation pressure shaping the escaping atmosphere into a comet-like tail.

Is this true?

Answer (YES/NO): NO